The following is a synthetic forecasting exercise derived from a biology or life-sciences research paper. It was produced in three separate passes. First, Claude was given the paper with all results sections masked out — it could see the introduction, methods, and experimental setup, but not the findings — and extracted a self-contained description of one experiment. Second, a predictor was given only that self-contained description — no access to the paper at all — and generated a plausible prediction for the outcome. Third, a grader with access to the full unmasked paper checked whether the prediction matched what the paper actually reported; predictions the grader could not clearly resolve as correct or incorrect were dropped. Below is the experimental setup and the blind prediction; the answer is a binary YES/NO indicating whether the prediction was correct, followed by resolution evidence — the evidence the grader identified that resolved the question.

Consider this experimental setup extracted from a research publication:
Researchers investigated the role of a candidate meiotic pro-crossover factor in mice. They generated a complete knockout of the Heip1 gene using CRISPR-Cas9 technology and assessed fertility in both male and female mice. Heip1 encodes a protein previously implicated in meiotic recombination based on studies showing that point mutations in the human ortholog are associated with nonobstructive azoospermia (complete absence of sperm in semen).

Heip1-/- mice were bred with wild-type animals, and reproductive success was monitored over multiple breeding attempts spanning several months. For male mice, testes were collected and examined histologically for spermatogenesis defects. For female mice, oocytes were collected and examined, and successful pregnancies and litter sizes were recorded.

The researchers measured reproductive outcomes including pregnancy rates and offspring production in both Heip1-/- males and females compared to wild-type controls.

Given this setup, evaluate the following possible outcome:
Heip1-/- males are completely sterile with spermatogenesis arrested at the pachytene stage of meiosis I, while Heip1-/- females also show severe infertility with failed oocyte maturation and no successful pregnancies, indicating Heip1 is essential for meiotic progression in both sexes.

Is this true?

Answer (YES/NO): NO